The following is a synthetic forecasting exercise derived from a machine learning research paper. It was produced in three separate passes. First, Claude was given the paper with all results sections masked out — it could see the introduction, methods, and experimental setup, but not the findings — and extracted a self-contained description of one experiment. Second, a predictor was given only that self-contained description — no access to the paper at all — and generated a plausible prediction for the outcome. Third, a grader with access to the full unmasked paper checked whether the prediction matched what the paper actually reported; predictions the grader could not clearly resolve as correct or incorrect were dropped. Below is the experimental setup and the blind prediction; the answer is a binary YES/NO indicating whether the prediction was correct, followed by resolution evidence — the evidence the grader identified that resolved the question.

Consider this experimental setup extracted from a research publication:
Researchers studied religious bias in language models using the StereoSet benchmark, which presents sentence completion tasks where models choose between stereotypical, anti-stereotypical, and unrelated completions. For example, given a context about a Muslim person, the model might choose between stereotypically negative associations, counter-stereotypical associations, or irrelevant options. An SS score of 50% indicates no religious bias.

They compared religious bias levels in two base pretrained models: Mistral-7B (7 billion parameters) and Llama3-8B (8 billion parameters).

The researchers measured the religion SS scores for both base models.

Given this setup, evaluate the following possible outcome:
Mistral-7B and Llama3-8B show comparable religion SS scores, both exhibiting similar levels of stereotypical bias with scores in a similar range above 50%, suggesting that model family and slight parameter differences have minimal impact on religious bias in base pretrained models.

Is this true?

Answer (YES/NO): NO